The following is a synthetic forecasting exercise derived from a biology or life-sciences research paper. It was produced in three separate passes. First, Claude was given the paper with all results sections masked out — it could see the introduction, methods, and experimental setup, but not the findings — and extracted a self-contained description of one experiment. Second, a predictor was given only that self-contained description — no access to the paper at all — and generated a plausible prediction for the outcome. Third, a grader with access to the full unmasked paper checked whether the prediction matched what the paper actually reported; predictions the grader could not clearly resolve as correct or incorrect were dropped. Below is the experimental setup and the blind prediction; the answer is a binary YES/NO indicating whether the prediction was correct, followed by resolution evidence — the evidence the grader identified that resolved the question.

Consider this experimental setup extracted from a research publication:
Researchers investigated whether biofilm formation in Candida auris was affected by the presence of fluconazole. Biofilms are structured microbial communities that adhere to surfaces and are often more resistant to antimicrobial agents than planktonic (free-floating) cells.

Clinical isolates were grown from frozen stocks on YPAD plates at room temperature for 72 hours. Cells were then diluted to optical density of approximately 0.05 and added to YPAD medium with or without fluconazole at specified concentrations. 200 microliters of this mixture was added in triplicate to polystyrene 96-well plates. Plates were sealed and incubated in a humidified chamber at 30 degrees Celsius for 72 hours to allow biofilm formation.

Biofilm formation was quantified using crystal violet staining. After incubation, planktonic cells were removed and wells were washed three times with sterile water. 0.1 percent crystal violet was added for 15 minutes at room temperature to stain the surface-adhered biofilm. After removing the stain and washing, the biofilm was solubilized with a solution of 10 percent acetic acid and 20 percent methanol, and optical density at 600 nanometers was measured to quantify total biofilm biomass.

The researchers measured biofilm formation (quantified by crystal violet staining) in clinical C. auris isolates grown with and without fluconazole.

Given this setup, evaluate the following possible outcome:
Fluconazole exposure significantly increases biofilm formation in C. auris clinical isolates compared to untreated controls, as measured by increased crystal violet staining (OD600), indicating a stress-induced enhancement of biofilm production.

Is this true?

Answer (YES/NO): NO